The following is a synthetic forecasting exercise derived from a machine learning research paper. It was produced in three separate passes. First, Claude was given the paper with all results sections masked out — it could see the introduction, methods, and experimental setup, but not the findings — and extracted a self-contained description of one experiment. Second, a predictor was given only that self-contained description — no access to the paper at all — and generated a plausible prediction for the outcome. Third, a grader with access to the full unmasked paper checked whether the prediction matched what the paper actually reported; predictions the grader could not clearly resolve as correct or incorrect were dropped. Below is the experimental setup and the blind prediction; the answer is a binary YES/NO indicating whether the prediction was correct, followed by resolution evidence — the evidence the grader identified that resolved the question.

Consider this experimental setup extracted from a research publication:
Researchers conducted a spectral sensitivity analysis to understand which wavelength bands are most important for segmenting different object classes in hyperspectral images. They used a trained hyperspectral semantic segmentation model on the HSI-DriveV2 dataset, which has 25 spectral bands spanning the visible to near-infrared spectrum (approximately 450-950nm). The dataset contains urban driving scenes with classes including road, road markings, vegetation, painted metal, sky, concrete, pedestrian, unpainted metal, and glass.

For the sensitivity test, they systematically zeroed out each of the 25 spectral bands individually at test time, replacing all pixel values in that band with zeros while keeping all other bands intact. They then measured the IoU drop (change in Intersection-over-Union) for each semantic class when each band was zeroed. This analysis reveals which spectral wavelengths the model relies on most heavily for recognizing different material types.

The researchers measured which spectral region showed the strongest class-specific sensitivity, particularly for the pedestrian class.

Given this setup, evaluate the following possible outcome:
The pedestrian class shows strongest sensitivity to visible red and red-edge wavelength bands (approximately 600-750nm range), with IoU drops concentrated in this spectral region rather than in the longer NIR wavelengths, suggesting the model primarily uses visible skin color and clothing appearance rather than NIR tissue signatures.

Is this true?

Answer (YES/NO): YES